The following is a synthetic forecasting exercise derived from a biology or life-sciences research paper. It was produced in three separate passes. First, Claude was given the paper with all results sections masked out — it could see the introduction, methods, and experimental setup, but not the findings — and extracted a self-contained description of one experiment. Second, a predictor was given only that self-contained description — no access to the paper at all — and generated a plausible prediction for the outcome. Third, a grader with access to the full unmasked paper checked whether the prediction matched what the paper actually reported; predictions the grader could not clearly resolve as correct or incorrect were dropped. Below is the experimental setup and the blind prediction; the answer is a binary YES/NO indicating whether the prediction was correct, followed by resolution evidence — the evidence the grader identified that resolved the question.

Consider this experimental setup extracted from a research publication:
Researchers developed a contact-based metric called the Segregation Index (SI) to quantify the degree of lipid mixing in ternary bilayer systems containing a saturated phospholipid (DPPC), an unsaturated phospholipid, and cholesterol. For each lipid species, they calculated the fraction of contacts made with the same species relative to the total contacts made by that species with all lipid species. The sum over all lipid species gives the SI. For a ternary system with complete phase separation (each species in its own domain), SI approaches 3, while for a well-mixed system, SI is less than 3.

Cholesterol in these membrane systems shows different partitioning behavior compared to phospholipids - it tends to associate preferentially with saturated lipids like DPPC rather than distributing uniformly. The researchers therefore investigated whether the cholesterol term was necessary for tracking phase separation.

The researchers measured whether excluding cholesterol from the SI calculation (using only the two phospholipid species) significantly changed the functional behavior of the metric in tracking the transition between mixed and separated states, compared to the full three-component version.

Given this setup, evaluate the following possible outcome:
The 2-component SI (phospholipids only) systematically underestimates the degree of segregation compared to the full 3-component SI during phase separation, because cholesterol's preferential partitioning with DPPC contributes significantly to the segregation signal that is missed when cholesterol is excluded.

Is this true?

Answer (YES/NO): NO